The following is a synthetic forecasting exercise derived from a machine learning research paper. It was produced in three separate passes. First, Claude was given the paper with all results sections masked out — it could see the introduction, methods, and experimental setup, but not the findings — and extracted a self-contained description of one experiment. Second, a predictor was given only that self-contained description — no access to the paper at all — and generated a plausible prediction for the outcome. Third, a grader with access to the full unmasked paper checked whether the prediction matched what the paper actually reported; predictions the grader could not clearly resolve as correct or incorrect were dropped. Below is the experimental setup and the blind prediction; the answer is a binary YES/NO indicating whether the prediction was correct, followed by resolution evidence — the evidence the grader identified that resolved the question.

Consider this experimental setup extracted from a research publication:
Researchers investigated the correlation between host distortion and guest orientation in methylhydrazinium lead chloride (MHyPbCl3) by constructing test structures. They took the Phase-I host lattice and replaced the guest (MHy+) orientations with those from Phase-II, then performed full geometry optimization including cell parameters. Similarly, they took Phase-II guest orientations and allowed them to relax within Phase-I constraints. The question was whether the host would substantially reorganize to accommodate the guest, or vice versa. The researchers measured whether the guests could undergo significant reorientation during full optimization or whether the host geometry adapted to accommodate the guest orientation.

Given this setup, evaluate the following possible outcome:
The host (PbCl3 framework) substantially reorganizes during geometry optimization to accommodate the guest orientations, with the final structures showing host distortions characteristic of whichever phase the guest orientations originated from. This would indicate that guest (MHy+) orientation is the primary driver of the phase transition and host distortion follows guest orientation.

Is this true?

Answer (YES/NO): NO